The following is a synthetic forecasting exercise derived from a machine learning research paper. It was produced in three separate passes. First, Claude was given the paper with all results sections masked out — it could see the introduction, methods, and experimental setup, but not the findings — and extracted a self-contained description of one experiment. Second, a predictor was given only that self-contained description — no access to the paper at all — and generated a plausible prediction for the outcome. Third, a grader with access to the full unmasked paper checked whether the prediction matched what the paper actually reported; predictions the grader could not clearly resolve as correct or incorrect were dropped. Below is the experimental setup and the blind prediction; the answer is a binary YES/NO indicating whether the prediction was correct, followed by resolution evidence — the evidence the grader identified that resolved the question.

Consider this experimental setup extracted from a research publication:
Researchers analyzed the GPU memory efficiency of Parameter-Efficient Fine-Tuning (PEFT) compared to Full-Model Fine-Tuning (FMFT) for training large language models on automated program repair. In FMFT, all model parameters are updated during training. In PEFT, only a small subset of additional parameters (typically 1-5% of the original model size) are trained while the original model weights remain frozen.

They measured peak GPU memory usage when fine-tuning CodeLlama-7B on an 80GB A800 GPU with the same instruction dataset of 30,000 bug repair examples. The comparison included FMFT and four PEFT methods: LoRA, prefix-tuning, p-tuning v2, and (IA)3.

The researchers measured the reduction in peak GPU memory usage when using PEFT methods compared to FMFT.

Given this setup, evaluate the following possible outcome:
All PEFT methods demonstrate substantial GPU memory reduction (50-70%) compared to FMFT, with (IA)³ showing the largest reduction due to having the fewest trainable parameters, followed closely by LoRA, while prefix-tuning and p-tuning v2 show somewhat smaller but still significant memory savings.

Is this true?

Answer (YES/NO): NO